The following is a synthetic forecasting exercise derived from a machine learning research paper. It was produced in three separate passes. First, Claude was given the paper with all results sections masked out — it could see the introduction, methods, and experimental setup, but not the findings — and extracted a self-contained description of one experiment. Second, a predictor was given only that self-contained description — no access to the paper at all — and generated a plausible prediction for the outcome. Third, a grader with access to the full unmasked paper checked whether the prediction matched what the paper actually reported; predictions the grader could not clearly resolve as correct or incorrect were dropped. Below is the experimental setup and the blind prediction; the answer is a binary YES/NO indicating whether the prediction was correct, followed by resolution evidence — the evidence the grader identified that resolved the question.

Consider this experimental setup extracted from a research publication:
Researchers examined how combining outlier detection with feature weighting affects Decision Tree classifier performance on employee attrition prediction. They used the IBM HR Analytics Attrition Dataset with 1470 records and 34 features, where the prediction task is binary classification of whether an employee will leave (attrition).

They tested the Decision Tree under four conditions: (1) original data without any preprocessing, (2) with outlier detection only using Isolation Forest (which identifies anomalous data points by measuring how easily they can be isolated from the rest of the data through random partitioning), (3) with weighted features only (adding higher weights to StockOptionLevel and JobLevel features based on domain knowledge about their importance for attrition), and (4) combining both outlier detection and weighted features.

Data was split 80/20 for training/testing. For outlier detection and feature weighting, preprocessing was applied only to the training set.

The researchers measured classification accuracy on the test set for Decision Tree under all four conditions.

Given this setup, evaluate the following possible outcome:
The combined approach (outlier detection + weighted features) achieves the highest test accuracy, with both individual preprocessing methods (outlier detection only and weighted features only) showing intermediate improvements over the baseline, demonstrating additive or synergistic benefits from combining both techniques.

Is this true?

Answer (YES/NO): NO